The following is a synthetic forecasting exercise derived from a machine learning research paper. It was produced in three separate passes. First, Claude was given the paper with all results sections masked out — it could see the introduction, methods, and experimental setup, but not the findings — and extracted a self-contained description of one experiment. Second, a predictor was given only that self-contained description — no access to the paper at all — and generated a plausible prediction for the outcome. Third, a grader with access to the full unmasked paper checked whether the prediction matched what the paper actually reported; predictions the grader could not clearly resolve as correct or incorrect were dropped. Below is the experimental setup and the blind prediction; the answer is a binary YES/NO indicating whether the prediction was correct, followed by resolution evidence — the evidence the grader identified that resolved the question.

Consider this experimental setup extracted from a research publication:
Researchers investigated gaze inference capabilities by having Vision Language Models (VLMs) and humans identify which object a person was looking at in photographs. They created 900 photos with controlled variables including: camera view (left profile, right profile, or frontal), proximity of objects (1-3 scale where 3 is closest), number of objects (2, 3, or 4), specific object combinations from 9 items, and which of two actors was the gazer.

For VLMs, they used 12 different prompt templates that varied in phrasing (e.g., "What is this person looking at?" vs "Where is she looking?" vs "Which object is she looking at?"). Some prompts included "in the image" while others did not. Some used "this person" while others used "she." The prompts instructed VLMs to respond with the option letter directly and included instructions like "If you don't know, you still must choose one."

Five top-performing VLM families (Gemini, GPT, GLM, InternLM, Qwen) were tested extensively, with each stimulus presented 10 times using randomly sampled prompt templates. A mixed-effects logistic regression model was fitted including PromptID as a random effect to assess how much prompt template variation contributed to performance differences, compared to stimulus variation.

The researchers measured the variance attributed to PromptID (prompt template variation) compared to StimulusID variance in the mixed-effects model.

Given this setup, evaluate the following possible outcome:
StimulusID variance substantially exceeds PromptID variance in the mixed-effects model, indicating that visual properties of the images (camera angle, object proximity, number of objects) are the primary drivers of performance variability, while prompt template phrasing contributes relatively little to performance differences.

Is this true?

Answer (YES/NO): YES